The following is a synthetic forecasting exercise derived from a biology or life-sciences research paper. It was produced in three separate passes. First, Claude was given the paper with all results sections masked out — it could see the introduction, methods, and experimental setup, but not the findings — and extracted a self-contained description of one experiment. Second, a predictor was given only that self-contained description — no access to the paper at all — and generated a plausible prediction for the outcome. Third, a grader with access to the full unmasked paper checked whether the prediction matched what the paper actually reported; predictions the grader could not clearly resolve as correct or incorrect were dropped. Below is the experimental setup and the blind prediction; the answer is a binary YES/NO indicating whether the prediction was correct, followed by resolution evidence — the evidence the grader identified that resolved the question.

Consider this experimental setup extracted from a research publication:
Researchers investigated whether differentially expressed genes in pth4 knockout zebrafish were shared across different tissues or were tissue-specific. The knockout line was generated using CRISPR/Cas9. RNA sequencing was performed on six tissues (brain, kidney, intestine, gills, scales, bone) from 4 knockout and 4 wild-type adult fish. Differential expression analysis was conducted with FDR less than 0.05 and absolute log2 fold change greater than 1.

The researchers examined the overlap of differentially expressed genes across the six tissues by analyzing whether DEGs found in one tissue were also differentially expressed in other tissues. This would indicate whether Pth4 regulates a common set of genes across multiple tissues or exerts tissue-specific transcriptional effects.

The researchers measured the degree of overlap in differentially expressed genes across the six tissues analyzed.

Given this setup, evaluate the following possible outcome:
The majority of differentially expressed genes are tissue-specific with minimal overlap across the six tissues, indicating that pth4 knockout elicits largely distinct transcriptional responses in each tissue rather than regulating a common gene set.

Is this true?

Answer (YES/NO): YES